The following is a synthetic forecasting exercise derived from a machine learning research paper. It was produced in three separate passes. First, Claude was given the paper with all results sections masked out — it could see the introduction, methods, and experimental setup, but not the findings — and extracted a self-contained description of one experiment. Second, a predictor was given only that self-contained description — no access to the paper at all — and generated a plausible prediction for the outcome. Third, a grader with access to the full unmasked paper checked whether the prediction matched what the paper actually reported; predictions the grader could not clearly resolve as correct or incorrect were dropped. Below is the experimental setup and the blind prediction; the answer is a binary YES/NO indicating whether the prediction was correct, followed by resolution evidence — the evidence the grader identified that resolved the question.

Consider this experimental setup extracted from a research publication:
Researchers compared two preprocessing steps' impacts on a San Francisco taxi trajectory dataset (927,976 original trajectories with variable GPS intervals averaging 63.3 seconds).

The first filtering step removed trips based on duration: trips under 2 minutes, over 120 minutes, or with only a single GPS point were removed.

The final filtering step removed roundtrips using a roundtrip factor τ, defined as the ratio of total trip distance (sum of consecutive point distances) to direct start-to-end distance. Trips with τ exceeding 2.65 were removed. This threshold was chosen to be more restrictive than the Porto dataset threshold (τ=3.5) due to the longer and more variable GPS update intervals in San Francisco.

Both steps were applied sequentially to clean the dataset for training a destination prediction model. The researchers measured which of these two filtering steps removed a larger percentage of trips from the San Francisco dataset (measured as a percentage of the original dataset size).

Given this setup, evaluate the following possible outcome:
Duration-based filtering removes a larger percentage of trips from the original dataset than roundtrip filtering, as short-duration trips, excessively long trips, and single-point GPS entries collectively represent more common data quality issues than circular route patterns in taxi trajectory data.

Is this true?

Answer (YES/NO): NO